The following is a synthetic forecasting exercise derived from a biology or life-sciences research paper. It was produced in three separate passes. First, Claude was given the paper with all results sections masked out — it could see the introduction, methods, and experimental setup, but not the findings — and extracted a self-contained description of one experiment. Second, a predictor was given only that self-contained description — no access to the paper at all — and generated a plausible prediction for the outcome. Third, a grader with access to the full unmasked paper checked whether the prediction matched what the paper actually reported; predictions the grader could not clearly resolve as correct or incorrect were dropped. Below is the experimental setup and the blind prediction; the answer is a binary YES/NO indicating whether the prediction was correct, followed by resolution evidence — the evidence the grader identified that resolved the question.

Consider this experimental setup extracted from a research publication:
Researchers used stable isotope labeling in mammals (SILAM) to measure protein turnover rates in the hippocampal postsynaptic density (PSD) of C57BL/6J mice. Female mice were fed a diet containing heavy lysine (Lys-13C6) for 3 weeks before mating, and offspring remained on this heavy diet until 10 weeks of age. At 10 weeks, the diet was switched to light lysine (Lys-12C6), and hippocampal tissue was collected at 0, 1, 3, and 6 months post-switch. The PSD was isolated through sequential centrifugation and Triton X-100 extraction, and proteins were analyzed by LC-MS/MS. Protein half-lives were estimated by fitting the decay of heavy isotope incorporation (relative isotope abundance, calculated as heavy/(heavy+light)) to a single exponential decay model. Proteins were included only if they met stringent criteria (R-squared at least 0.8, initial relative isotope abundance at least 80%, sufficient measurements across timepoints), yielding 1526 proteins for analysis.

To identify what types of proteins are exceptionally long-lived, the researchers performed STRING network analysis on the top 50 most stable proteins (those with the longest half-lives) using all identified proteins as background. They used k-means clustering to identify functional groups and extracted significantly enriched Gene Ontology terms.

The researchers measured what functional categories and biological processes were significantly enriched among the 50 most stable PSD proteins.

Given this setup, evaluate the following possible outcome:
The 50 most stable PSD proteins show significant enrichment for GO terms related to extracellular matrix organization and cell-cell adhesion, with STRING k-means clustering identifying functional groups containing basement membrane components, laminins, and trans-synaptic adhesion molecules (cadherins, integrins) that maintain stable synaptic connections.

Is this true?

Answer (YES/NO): NO